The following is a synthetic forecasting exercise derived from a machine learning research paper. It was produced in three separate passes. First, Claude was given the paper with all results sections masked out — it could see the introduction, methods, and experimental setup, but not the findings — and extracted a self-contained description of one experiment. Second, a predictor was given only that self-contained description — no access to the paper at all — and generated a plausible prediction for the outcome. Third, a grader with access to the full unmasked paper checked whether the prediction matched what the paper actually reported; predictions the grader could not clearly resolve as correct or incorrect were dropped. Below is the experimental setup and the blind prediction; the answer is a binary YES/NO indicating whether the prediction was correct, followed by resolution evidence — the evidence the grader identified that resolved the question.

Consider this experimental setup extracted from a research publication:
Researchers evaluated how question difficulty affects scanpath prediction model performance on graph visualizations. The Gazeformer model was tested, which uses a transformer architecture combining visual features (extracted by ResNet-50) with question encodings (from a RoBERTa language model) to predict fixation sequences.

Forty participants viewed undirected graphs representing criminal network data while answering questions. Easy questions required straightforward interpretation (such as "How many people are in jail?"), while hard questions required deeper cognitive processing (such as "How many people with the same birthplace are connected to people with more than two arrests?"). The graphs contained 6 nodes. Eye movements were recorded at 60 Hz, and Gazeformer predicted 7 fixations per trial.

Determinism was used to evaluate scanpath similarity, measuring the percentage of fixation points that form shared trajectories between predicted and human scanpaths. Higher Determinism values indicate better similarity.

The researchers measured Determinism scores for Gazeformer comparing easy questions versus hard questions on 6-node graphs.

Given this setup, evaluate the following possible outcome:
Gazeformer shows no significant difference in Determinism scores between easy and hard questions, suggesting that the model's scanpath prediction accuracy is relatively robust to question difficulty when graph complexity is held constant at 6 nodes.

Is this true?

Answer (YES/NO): NO